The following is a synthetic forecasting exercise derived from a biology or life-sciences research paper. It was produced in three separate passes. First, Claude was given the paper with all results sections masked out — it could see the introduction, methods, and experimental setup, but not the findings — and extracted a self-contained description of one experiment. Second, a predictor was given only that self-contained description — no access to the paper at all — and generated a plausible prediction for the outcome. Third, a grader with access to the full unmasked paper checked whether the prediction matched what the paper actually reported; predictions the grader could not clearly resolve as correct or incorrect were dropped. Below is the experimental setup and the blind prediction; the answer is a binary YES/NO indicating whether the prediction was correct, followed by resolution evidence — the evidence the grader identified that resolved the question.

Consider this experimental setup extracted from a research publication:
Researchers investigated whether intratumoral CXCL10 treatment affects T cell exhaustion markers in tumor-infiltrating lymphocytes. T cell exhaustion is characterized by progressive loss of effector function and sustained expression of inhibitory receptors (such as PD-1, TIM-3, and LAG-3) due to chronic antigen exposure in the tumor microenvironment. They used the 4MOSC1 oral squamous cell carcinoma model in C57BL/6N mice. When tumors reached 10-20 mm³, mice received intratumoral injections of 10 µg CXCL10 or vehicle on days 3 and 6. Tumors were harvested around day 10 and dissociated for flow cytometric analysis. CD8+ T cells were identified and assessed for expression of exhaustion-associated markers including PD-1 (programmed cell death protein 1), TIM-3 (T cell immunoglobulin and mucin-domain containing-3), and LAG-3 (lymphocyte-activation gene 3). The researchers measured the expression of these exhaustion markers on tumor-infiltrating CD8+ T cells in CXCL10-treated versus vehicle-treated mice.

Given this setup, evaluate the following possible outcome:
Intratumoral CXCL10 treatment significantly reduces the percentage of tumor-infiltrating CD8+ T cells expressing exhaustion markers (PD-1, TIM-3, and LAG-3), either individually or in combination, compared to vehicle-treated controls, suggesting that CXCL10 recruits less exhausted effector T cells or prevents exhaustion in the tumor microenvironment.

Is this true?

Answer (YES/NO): NO